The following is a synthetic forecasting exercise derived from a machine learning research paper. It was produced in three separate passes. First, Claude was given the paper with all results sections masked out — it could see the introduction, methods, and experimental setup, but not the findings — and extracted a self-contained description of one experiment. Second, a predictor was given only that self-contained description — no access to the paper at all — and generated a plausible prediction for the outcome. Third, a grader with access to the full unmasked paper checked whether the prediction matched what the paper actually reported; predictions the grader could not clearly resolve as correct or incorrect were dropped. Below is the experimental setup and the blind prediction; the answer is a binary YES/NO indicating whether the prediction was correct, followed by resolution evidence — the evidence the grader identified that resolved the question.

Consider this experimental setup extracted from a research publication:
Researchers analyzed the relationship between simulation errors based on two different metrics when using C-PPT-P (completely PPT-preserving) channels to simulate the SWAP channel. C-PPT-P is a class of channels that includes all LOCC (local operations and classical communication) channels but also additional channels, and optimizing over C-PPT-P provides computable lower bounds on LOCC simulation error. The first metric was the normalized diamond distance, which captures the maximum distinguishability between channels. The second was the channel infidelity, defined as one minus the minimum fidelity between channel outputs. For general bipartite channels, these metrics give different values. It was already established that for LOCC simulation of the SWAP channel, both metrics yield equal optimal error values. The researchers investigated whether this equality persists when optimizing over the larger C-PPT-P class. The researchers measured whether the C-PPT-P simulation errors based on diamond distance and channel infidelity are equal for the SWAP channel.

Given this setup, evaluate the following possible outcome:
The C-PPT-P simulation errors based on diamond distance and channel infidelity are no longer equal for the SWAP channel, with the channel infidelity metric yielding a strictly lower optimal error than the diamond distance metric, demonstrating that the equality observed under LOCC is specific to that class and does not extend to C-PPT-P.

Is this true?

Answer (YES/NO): NO